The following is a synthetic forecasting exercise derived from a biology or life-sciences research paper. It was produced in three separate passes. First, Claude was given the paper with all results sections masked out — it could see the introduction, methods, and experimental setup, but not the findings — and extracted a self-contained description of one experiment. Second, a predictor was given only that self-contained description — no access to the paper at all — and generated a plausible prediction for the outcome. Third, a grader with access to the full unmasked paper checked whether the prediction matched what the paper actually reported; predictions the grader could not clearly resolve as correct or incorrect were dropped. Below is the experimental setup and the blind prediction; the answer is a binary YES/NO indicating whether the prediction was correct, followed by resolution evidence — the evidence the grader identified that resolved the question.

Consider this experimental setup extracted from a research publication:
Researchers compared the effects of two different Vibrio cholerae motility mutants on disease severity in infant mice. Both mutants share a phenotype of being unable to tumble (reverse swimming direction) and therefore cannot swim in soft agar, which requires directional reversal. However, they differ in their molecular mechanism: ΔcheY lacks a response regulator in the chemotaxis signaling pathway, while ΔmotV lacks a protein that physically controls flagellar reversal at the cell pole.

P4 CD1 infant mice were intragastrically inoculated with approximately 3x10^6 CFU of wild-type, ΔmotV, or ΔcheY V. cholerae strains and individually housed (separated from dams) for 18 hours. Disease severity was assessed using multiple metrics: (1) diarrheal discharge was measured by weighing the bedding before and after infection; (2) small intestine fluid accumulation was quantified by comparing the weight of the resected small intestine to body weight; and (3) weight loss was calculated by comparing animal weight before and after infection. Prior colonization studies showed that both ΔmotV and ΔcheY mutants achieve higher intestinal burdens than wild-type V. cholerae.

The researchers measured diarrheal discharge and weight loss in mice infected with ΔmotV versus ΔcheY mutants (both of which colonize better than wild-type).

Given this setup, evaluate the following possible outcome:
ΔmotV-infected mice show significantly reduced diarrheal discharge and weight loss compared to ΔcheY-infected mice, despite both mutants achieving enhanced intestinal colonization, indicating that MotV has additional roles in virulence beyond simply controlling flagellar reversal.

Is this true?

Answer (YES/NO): NO